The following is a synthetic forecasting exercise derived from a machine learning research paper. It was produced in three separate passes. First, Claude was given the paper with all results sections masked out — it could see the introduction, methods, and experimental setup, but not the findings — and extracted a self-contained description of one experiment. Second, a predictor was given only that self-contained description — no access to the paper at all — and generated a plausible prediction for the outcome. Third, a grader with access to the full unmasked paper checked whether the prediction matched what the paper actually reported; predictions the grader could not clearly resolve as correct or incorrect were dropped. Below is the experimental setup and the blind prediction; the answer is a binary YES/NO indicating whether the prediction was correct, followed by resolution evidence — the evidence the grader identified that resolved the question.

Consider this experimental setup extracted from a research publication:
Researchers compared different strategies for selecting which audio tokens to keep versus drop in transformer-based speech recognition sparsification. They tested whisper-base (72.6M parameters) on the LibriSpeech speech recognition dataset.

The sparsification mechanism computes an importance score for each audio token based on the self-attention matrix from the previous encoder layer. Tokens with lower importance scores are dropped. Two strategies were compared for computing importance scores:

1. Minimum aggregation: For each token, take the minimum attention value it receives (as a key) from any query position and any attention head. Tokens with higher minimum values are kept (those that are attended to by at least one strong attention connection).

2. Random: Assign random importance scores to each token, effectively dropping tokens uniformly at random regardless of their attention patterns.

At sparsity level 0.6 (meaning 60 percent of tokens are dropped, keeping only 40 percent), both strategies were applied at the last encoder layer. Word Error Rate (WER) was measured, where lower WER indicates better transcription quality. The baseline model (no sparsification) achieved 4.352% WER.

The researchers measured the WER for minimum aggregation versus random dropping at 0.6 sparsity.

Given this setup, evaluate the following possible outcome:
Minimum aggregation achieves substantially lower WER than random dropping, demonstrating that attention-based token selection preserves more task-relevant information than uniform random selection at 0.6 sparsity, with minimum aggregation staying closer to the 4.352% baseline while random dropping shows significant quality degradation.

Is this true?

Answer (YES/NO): NO